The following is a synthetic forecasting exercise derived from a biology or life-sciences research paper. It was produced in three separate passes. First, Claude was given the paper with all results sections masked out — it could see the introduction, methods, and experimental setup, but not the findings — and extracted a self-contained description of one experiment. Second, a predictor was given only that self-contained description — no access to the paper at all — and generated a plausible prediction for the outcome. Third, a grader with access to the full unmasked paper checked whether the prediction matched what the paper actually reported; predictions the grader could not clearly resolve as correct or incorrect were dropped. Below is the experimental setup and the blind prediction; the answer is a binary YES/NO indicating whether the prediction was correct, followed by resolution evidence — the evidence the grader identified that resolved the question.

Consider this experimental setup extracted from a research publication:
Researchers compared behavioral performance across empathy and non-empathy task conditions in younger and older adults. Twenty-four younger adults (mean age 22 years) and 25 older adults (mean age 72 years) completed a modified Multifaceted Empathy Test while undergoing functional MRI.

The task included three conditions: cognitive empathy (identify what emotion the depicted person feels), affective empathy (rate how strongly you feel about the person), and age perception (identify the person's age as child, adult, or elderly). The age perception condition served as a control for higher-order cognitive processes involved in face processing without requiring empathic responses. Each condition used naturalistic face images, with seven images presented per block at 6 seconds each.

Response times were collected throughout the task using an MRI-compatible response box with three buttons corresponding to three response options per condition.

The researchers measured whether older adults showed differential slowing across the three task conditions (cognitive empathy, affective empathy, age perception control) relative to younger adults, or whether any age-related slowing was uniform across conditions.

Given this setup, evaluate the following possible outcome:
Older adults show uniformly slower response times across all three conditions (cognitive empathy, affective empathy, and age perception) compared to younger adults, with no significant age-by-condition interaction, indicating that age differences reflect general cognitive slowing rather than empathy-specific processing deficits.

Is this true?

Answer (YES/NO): NO